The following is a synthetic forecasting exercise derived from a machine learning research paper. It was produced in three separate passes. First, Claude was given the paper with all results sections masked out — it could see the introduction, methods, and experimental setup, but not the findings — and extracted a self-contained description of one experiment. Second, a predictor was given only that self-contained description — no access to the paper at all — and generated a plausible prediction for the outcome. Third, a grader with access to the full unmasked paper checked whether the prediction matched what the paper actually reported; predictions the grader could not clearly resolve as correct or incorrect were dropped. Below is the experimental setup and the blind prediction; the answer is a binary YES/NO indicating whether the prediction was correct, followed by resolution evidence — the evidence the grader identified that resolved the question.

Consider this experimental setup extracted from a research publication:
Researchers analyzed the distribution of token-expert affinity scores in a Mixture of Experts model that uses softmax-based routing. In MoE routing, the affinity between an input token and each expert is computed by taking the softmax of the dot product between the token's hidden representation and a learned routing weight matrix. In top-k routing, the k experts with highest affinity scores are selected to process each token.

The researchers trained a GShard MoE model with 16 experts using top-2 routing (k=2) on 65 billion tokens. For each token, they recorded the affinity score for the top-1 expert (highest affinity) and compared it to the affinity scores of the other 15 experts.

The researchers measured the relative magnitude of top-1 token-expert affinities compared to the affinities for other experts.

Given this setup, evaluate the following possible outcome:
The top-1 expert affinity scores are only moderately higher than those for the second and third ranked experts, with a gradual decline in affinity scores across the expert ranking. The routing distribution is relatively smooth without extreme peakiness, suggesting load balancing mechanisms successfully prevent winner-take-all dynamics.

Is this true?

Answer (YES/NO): NO